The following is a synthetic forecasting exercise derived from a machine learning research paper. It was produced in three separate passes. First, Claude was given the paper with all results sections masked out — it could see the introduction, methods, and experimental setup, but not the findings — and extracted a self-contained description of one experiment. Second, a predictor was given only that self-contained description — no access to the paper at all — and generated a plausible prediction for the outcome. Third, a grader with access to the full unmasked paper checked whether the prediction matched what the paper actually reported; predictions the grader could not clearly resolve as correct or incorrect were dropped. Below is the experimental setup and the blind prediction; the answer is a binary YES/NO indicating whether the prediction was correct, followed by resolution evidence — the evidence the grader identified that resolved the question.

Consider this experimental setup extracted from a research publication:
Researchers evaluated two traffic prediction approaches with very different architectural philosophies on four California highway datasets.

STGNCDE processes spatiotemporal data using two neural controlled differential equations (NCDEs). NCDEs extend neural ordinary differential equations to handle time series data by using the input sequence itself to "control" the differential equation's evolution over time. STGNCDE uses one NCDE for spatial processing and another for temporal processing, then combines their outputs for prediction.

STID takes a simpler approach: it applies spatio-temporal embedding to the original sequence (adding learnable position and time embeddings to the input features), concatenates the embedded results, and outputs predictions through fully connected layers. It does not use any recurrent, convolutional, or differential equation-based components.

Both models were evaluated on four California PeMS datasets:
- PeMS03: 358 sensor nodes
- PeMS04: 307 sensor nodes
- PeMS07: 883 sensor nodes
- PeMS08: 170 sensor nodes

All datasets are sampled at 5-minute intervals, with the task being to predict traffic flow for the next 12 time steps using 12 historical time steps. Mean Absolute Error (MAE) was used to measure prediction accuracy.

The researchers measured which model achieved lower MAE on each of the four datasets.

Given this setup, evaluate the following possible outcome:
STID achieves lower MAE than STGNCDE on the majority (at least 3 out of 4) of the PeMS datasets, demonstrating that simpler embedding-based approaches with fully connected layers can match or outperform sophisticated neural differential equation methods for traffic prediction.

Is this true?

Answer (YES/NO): YES